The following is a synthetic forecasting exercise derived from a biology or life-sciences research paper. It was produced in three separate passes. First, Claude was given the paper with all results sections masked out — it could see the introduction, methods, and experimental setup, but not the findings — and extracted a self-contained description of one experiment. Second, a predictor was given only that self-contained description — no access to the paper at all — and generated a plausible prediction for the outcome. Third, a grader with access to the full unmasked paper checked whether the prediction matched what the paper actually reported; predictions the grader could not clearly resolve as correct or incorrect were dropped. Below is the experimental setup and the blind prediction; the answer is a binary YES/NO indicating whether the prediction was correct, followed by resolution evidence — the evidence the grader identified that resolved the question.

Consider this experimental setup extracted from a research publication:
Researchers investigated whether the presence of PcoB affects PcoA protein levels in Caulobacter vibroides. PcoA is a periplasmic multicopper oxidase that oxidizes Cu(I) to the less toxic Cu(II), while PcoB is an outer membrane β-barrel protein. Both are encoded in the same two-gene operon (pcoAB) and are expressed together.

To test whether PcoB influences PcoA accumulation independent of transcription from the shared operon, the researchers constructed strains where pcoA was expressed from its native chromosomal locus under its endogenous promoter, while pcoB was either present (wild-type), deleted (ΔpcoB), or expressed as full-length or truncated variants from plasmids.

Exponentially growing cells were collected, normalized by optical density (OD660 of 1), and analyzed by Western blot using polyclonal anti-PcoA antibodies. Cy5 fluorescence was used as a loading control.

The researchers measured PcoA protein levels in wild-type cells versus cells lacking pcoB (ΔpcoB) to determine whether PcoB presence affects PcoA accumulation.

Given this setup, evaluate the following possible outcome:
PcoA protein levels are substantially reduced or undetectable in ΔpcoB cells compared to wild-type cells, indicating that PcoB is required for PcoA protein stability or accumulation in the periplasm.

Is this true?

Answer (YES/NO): YES